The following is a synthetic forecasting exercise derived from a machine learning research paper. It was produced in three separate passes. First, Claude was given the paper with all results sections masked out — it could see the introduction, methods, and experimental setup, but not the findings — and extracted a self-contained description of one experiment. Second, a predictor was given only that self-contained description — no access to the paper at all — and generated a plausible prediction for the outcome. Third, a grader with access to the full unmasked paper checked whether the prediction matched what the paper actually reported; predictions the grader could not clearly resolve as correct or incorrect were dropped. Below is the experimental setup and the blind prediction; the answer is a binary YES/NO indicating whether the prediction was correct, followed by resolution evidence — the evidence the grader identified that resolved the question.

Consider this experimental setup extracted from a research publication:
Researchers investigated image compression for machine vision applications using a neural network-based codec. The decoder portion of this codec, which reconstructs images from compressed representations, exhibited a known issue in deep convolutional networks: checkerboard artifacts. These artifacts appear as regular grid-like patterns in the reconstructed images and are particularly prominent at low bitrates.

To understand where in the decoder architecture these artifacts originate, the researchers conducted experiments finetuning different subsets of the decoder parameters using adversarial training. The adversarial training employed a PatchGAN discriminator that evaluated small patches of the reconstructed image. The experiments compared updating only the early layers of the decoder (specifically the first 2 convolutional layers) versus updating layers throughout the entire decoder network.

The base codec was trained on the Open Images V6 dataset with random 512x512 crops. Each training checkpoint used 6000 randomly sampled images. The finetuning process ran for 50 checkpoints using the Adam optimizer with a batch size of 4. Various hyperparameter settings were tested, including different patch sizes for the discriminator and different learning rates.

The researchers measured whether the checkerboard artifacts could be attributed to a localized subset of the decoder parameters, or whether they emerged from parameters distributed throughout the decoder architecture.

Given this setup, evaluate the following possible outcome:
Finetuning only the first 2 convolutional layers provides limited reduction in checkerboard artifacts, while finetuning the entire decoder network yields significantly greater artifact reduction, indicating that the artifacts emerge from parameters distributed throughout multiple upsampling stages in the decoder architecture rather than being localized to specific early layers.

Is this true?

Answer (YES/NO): NO